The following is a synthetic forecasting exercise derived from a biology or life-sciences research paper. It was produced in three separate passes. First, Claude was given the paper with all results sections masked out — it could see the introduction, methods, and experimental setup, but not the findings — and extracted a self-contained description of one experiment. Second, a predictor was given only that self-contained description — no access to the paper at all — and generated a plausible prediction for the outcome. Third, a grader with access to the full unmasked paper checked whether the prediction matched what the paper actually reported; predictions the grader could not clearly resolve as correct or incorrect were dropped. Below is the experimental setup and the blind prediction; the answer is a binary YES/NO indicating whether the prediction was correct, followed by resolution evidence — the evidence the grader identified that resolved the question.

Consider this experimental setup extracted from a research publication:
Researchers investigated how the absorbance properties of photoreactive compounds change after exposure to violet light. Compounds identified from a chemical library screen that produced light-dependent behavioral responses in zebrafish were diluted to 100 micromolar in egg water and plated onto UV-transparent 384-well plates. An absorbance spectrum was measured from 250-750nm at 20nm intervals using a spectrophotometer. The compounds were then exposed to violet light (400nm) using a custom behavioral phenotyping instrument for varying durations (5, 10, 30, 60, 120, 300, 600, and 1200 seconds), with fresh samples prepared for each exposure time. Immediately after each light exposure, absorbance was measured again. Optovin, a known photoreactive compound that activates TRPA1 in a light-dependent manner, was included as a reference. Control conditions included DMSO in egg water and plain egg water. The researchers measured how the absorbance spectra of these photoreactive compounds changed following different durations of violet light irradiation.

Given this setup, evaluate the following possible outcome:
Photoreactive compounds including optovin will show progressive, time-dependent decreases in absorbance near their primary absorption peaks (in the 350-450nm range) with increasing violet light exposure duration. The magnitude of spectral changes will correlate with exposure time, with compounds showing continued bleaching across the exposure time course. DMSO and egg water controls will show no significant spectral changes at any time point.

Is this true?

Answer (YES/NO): NO